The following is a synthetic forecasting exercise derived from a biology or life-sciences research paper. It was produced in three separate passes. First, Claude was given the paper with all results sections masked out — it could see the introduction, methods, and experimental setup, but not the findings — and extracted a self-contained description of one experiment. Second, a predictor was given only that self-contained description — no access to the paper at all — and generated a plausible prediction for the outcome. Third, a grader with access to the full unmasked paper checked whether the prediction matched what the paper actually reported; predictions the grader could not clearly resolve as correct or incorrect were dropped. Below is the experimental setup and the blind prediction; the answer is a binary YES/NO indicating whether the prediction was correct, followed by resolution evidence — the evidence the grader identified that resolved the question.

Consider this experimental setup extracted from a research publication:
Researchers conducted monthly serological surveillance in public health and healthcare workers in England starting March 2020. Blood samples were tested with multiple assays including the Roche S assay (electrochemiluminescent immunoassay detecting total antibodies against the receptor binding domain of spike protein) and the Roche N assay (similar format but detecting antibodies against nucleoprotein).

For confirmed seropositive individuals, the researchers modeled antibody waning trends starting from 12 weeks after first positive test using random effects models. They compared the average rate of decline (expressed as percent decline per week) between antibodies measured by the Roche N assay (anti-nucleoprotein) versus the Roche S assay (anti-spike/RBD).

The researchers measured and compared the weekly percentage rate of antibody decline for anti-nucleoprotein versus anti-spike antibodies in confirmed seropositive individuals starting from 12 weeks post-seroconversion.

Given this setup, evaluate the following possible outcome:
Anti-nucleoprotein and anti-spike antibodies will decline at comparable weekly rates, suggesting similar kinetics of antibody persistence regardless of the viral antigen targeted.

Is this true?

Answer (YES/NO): NO